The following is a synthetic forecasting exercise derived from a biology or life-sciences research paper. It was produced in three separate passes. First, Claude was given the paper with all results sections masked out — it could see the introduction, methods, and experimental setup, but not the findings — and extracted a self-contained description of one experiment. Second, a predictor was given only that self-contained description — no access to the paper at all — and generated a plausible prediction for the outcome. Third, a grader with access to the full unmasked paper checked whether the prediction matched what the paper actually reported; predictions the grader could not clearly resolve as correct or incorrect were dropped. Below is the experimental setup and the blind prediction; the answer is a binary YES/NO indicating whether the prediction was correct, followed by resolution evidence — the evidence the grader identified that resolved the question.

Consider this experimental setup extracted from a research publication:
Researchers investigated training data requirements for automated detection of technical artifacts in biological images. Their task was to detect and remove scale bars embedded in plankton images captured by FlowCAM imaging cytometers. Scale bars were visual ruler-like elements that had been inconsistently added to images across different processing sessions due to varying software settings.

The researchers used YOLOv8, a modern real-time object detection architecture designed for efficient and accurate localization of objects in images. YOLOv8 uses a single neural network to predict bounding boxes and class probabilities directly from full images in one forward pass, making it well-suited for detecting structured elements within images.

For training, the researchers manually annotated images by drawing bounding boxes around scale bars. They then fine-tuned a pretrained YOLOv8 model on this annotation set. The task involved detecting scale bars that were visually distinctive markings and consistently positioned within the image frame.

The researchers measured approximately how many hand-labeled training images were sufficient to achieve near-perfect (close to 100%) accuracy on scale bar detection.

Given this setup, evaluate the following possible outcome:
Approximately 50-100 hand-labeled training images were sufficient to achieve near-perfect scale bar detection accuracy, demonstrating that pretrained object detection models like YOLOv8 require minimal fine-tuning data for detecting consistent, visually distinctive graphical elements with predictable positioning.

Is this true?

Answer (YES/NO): NO